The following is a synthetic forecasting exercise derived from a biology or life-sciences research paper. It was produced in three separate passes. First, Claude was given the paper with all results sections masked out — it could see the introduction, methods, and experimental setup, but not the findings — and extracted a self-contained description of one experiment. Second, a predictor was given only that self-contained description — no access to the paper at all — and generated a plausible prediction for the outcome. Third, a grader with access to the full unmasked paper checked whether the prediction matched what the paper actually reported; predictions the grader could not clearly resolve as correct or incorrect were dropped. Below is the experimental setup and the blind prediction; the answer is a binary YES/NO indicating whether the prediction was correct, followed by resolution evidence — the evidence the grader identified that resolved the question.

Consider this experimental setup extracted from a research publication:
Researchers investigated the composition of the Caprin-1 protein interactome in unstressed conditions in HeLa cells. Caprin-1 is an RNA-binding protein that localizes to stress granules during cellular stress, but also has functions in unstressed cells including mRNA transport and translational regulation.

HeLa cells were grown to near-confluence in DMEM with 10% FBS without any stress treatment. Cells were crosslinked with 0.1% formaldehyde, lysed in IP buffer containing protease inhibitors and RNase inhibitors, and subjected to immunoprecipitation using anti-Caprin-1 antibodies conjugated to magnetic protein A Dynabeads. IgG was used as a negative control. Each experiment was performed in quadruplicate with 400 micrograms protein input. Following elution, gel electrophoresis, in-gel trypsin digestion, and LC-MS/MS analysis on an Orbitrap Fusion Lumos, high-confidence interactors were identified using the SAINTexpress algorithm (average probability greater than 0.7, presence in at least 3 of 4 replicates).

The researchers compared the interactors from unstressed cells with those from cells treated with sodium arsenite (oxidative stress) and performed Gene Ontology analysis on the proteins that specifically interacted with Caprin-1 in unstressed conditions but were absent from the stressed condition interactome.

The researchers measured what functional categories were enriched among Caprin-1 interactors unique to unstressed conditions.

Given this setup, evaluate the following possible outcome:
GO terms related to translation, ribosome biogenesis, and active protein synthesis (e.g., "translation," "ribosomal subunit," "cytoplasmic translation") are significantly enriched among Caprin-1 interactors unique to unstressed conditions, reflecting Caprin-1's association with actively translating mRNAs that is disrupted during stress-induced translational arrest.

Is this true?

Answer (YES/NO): YES